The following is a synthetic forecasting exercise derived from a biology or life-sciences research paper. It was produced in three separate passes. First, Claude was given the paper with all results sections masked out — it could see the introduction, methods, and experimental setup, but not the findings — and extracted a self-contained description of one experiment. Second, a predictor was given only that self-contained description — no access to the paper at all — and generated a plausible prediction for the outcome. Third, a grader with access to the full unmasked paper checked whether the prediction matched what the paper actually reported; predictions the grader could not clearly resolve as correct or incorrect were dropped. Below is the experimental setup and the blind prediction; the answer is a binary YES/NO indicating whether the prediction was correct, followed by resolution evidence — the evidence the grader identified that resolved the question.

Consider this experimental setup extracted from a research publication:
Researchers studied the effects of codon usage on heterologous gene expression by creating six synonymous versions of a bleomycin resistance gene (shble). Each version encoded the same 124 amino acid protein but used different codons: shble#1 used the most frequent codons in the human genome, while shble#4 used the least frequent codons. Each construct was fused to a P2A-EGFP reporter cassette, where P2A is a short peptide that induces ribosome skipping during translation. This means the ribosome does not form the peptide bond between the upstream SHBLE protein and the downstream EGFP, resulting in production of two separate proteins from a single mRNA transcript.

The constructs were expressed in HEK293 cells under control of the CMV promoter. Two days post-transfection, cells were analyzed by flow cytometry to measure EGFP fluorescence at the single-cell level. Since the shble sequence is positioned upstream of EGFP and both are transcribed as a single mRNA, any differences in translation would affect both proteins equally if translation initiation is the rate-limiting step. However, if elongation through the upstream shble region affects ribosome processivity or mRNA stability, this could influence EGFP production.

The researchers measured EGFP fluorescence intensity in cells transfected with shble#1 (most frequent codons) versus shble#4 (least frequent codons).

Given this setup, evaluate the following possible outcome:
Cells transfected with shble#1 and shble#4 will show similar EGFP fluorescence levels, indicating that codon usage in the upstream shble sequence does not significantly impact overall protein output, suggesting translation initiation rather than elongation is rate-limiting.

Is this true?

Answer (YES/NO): YES